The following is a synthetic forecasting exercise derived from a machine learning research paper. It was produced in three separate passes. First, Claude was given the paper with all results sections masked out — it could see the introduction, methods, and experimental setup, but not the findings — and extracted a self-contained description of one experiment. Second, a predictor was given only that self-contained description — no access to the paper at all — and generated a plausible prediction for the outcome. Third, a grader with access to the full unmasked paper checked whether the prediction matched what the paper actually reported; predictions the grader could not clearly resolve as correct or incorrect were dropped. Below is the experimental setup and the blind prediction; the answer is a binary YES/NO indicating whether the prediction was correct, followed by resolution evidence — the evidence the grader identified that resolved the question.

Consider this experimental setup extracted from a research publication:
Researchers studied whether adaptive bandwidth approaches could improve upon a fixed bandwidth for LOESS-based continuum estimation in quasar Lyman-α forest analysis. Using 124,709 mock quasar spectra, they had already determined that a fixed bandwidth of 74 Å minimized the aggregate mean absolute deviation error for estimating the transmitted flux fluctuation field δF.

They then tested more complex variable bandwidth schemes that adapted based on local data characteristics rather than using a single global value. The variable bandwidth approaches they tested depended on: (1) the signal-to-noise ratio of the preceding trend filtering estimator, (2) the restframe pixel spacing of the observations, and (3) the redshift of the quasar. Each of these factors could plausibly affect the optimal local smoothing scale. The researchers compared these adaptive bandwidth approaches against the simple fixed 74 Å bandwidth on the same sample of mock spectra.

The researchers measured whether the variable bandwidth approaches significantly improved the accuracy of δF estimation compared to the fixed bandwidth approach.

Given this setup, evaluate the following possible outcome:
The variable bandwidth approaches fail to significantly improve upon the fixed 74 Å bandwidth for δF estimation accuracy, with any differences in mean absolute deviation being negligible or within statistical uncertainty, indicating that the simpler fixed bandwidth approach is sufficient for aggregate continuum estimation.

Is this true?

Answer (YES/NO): YES